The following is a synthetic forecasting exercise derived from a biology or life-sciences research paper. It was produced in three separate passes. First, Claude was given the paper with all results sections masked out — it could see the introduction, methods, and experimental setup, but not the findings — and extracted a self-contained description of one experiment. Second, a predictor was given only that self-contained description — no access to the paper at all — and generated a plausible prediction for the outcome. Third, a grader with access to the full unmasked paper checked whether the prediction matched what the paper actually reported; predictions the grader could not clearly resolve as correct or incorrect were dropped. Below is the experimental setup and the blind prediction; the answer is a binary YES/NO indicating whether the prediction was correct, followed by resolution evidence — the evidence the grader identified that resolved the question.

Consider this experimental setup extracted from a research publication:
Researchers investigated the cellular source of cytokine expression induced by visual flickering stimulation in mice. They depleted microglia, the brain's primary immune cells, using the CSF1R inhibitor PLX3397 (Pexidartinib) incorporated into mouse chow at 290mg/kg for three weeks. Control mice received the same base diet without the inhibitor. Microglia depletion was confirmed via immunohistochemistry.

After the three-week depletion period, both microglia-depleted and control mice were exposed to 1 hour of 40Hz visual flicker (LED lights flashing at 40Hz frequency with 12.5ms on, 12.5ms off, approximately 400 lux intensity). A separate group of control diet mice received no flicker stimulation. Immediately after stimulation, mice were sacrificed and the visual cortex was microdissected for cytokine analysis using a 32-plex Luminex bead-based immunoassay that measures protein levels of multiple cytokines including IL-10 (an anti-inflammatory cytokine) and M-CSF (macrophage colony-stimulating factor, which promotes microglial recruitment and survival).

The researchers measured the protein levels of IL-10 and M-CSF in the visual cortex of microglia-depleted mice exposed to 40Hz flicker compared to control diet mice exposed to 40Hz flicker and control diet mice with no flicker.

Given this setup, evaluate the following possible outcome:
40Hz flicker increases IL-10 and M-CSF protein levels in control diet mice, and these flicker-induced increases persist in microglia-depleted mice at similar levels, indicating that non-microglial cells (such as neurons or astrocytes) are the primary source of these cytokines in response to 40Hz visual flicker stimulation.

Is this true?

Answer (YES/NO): NO